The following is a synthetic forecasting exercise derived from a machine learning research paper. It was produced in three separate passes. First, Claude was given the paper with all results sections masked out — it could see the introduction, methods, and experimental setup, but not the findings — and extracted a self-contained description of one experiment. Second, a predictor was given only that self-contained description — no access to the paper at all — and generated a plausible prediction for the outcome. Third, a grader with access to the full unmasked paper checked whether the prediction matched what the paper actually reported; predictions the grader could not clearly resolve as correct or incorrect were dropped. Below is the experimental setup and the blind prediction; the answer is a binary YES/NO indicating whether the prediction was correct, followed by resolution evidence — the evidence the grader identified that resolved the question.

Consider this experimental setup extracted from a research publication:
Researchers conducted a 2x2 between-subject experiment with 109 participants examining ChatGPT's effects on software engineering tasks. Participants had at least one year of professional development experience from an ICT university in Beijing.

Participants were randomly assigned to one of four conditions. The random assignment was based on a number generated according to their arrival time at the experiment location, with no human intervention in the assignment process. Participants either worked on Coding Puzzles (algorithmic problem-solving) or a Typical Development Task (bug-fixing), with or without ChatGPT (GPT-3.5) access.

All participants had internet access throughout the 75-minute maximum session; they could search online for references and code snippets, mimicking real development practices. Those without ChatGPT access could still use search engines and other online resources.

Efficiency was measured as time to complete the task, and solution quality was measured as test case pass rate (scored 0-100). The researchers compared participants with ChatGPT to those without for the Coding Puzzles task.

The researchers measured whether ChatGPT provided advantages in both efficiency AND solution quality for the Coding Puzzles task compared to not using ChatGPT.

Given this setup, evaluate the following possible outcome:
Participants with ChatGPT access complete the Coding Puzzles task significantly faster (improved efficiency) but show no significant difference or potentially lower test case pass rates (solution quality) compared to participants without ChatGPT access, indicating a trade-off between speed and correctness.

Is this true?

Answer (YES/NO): NO